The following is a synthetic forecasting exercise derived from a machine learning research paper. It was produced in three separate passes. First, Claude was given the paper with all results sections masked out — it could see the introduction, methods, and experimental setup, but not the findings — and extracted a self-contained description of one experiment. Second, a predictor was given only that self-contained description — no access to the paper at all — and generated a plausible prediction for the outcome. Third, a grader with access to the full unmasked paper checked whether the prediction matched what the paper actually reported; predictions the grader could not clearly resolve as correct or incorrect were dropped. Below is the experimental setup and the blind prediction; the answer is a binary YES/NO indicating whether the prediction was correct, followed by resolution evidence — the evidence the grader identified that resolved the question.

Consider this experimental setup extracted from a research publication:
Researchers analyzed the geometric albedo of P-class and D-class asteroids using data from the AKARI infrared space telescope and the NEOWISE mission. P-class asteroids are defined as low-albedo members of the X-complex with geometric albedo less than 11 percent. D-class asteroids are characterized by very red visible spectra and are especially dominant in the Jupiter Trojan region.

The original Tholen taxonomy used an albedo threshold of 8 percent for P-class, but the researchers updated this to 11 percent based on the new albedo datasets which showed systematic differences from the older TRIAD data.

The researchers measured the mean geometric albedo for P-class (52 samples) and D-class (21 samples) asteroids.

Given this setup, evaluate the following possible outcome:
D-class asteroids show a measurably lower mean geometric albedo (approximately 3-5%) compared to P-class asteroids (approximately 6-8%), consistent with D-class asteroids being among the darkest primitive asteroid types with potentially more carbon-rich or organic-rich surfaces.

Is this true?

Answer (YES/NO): NO